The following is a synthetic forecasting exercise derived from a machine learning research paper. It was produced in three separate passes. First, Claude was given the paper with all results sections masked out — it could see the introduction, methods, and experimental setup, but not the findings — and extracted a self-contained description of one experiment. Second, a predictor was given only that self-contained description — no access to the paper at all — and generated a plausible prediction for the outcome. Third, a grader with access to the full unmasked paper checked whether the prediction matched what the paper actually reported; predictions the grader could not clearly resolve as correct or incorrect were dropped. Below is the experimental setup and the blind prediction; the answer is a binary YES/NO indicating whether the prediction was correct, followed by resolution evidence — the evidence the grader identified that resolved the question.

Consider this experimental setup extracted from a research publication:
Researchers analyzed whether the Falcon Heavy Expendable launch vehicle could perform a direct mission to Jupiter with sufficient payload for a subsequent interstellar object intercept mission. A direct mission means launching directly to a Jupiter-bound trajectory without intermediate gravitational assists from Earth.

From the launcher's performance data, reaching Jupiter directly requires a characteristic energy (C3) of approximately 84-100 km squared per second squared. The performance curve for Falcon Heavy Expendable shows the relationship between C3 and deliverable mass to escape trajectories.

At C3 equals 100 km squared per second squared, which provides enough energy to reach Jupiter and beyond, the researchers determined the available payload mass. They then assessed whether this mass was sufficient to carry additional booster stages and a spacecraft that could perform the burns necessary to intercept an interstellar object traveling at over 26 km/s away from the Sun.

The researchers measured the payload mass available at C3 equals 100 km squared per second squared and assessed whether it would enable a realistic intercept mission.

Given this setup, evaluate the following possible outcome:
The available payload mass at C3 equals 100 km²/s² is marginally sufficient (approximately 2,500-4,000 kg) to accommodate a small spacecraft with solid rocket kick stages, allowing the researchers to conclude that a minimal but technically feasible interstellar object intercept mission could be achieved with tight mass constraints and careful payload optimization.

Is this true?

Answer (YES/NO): NO